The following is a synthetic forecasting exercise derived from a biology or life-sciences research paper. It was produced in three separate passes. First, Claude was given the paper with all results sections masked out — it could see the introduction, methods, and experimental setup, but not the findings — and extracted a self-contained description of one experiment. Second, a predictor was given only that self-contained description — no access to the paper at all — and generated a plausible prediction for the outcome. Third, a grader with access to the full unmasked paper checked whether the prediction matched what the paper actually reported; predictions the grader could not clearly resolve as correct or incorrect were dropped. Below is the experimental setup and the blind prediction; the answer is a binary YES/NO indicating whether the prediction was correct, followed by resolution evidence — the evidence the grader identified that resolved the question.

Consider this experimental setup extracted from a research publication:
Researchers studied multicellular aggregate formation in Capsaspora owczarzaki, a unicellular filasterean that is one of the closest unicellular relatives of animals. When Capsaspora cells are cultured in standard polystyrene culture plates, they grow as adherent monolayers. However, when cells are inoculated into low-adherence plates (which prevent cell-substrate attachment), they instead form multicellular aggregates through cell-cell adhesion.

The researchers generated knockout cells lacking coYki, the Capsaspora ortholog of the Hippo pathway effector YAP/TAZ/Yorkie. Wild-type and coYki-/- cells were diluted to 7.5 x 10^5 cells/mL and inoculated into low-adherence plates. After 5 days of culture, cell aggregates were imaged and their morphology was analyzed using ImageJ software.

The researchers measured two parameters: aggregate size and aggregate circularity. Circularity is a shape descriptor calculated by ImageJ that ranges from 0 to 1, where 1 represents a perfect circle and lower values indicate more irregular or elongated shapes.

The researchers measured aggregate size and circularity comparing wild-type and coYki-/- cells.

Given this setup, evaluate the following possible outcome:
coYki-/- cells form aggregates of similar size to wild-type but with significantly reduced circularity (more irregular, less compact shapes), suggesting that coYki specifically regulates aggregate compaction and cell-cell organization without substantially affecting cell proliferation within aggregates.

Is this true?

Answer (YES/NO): YES